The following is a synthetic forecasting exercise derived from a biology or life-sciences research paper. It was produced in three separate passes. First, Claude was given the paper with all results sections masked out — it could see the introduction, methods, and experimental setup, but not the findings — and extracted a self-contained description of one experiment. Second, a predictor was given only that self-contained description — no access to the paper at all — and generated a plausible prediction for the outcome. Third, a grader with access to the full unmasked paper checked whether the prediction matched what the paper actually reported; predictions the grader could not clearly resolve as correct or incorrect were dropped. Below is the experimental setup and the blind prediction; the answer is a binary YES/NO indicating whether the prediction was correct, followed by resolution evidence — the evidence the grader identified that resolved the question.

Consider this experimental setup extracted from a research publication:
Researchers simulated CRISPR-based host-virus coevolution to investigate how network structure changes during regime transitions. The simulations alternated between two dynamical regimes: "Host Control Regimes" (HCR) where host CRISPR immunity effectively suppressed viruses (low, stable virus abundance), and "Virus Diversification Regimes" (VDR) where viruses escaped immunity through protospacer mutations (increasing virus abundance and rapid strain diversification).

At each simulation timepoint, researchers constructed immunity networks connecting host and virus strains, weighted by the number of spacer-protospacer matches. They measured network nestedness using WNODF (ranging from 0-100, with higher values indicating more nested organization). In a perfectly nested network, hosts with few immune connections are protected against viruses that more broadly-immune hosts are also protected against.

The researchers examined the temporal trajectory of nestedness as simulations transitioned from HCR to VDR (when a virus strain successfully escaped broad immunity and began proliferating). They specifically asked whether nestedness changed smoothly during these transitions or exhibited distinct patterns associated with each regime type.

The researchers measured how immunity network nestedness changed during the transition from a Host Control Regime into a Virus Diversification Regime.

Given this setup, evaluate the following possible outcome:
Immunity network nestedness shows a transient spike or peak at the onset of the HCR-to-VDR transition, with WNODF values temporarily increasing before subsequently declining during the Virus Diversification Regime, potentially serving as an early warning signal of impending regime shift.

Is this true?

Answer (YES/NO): NO